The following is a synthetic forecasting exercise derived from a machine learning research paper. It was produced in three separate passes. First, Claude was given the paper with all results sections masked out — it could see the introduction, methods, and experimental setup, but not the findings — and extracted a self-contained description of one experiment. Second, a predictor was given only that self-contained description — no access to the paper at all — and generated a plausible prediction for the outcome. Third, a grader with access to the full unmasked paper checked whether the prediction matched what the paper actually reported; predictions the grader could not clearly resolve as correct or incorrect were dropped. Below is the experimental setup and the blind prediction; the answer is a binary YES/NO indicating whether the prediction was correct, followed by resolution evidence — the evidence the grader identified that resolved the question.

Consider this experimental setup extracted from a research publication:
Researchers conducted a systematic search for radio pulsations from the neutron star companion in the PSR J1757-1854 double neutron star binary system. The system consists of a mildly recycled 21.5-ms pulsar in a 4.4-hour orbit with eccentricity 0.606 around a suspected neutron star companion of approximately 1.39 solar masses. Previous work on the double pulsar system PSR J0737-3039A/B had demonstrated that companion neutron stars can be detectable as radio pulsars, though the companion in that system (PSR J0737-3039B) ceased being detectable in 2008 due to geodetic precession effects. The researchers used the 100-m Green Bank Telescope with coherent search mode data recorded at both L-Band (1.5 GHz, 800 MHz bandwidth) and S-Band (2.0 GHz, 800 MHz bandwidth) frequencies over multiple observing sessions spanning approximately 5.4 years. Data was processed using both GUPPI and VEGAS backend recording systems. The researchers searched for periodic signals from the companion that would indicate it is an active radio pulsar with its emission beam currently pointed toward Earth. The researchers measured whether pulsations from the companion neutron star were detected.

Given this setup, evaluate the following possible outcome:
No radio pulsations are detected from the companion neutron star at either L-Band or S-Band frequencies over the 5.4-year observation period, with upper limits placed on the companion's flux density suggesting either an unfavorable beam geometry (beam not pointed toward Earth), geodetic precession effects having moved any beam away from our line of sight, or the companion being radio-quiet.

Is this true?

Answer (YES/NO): YES